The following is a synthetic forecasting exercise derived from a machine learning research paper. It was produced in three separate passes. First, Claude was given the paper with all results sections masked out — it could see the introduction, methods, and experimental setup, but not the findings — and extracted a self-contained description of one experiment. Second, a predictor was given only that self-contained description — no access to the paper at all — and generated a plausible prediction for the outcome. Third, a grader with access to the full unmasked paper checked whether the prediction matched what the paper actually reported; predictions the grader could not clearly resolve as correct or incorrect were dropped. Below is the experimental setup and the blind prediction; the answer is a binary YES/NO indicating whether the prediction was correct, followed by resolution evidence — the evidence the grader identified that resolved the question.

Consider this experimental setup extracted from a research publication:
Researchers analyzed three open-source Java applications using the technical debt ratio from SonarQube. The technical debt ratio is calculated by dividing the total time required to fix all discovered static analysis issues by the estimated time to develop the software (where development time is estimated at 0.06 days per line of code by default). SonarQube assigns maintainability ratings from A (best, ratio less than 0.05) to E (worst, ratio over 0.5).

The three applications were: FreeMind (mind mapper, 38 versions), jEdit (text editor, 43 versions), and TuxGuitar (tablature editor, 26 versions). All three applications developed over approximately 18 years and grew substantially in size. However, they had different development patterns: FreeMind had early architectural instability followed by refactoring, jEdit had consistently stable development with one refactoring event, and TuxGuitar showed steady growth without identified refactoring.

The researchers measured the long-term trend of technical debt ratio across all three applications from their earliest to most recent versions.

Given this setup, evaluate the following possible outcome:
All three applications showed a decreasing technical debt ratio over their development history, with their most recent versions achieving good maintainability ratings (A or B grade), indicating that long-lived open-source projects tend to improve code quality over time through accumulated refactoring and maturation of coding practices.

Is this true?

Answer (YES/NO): NO